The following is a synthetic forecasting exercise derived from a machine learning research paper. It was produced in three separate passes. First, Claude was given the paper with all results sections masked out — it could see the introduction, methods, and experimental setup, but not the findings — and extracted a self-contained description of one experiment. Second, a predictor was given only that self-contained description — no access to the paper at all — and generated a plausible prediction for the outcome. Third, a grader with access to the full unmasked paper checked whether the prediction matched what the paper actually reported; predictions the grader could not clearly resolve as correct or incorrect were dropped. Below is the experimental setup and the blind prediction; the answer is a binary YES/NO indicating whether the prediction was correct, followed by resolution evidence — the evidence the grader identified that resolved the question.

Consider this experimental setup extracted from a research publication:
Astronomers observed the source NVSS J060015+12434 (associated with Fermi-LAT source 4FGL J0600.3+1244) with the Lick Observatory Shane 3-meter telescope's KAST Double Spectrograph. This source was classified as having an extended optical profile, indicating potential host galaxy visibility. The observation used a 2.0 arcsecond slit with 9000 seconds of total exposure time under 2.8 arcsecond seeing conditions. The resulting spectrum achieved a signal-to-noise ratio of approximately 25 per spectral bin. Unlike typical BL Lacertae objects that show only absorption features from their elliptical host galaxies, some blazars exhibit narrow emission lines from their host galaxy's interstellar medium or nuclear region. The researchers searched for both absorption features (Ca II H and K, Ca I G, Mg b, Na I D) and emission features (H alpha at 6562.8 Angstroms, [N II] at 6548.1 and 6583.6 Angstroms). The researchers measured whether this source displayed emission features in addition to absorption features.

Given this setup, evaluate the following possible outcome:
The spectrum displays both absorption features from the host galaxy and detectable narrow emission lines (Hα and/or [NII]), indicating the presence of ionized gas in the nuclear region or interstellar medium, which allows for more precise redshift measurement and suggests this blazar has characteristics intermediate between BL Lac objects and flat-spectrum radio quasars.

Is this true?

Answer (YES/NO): YES